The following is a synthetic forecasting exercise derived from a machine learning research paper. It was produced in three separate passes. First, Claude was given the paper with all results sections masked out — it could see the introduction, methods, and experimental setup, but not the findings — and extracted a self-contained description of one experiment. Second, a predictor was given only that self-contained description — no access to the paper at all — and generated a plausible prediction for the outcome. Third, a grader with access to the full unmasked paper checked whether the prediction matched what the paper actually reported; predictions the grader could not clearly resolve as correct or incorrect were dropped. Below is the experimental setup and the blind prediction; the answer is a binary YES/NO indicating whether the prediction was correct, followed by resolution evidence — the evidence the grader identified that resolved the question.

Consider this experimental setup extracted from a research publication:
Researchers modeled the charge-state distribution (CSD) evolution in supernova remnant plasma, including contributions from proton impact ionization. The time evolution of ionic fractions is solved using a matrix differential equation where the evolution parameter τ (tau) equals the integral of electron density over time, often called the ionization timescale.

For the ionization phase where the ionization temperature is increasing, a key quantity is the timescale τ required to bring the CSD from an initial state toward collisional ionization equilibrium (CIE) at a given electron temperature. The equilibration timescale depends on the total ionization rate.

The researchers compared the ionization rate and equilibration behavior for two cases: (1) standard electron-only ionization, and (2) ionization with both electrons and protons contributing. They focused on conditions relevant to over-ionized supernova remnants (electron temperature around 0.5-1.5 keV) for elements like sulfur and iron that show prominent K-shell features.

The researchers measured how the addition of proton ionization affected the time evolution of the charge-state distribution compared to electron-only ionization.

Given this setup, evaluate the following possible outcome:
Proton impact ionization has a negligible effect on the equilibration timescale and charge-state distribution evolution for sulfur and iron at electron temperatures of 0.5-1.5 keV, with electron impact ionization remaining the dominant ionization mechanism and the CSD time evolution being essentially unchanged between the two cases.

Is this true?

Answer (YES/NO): NO